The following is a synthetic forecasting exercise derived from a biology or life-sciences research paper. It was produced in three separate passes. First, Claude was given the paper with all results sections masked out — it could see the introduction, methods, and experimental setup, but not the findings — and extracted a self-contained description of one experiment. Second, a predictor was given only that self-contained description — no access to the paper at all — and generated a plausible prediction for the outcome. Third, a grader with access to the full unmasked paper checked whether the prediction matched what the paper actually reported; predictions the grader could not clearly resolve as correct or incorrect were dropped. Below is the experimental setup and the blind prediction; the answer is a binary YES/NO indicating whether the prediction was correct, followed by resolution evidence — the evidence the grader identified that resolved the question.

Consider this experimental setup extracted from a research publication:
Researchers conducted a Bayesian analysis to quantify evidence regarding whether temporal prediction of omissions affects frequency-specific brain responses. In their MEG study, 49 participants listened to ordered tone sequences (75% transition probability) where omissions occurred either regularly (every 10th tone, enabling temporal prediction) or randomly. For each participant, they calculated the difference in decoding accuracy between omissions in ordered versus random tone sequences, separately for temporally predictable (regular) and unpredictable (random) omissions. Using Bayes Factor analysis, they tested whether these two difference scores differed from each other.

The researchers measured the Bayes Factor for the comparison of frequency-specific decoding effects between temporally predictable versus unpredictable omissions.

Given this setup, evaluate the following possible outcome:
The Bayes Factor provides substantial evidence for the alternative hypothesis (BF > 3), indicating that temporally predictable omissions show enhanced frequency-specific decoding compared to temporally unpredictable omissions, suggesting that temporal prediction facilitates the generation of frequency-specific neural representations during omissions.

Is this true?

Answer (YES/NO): NO